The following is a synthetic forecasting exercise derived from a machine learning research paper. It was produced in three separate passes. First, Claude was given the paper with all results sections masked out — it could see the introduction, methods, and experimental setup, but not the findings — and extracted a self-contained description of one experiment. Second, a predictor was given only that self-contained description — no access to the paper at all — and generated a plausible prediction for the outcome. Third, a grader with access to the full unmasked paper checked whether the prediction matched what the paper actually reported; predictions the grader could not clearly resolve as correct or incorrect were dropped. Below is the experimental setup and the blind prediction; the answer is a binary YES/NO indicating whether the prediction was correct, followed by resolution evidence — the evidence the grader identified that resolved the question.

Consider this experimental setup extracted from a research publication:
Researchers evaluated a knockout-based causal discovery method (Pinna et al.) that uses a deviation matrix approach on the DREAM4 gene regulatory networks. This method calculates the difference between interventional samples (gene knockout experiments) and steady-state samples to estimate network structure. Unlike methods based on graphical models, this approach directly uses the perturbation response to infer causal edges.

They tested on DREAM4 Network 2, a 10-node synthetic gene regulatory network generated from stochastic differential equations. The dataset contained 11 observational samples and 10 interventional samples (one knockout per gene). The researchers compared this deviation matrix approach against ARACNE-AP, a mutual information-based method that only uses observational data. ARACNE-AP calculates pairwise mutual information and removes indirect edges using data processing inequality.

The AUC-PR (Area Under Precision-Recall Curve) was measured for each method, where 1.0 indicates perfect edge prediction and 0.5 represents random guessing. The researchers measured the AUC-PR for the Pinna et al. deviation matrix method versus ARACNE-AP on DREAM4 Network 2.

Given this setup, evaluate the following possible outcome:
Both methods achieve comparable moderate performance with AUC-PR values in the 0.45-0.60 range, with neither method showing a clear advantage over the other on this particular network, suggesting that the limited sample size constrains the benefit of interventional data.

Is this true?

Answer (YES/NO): NO